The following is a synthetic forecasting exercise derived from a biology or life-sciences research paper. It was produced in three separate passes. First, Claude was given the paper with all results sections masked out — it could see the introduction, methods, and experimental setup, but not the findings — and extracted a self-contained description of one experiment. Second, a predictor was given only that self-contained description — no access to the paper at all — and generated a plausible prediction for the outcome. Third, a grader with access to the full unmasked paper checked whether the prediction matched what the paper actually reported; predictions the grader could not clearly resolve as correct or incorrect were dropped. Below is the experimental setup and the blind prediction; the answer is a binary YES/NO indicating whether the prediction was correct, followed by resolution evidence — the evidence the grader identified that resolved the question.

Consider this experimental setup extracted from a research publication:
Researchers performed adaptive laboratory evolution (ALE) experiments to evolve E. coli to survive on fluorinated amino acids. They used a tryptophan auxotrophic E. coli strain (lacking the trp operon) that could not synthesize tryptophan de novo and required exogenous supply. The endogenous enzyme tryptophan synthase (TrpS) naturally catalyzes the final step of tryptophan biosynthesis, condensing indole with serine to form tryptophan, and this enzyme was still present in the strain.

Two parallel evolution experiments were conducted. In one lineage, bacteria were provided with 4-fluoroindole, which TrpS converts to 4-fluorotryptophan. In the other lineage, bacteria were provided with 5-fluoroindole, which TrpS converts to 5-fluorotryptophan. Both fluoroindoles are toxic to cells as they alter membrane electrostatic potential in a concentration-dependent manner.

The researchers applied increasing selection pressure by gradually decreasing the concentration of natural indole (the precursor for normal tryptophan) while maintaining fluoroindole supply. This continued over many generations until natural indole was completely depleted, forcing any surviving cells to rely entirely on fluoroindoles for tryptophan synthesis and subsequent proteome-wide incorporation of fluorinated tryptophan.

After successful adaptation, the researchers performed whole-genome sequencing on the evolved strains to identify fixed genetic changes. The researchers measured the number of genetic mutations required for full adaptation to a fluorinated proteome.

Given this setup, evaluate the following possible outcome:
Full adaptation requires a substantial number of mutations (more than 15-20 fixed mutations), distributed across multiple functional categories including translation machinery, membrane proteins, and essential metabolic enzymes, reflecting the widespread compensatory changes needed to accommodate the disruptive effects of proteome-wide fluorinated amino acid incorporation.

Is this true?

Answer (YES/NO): NO